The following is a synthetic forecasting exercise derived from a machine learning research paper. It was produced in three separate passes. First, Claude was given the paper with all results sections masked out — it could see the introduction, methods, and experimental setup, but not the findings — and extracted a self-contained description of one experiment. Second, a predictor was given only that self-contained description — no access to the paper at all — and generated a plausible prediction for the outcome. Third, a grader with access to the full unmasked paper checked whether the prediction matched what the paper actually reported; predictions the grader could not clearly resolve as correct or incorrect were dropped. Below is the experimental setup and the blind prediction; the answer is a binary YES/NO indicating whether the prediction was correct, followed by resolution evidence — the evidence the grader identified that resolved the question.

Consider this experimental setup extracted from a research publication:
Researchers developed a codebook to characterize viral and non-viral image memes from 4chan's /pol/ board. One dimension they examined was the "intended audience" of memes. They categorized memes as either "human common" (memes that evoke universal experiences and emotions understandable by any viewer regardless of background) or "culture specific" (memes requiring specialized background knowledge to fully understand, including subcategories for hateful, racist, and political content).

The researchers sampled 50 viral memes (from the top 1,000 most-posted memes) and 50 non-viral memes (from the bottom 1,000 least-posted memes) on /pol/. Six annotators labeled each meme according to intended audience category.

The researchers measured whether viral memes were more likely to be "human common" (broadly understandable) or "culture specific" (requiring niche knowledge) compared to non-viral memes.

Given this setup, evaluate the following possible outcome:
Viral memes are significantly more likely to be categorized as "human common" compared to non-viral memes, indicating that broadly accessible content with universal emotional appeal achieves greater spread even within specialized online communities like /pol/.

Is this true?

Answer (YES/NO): NO